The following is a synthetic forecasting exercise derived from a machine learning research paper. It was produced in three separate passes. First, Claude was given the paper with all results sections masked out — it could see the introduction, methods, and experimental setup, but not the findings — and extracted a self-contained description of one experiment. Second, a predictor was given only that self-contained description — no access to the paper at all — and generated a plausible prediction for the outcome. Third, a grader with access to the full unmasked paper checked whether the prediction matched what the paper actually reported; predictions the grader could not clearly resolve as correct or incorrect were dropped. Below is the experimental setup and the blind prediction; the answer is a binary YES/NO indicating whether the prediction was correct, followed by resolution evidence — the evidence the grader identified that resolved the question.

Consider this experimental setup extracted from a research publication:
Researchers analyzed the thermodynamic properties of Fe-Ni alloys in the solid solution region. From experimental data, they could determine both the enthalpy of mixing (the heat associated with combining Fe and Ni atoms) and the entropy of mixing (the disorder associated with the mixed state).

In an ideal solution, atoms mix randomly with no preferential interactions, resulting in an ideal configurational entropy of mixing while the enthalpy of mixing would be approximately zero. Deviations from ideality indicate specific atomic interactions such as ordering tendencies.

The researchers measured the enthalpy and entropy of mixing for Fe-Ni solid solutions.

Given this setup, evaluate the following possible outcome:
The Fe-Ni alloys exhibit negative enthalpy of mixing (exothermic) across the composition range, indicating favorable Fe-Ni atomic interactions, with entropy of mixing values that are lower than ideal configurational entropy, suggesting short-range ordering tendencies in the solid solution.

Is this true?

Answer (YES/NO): NO